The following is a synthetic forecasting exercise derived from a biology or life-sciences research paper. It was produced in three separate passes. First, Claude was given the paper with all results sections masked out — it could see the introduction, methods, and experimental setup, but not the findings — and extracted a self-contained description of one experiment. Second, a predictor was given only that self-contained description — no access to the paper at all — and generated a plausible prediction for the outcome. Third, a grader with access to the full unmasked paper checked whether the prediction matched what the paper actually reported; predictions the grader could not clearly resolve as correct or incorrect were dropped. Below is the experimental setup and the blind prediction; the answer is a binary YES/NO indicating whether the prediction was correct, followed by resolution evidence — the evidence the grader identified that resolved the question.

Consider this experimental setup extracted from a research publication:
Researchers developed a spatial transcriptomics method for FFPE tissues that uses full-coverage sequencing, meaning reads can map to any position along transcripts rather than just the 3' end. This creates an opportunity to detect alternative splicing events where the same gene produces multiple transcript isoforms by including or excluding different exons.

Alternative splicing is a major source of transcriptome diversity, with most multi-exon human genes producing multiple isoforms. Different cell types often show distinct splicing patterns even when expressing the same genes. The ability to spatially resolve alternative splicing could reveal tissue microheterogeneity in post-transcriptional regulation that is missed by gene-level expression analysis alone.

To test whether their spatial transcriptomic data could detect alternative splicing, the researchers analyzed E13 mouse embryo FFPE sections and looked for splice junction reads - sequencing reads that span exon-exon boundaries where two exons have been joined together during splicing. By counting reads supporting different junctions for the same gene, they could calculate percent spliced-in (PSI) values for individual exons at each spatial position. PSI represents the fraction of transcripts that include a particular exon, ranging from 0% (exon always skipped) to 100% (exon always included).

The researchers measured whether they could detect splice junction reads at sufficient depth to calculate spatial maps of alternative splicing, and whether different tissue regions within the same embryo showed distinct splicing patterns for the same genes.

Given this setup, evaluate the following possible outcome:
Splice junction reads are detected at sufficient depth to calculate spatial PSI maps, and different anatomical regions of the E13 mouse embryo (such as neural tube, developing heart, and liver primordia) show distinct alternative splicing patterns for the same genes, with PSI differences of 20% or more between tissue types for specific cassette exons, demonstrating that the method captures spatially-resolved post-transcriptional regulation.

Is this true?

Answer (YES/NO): NO